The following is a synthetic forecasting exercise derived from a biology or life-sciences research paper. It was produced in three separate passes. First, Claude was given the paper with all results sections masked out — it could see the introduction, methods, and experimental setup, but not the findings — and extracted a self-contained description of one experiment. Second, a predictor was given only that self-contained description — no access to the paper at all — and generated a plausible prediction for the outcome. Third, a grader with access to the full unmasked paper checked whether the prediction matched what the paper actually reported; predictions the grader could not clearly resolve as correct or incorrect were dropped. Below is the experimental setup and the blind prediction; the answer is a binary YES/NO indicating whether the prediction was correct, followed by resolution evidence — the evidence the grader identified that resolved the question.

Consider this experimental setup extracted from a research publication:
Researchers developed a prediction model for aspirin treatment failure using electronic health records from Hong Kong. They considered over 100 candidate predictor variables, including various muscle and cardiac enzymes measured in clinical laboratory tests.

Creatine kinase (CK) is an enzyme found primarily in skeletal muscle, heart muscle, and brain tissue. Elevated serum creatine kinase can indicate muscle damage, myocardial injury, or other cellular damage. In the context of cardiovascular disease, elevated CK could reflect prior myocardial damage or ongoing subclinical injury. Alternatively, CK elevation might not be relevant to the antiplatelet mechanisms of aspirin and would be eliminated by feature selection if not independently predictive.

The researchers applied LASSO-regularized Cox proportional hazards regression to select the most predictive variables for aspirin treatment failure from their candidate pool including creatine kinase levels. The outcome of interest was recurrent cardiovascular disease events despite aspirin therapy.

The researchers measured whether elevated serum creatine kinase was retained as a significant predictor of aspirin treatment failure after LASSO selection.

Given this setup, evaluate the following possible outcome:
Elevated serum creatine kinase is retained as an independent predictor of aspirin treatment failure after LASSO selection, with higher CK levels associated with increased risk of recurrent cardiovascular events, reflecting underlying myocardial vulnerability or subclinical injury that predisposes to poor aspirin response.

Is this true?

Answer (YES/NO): YES